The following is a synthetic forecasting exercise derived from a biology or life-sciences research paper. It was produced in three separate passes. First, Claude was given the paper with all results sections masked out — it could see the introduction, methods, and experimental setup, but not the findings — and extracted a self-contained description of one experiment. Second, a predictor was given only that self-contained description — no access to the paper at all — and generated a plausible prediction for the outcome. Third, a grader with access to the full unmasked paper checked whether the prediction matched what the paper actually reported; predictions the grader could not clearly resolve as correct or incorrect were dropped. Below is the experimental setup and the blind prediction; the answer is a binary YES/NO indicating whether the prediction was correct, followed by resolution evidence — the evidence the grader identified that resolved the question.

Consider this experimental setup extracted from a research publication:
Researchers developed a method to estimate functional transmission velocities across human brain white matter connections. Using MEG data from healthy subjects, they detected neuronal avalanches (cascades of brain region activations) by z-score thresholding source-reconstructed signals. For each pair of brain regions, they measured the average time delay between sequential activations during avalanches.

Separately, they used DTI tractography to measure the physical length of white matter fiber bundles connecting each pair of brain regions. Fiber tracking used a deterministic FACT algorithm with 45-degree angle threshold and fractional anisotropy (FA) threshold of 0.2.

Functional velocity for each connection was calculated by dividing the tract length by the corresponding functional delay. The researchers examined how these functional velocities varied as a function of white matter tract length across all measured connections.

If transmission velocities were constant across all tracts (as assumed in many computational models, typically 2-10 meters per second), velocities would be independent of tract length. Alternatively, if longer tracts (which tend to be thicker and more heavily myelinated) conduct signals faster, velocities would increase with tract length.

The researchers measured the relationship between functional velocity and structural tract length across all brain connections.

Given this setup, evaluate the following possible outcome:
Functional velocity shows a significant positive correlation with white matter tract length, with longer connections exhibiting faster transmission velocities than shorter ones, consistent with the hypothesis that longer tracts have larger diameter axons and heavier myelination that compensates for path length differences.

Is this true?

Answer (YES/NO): YES